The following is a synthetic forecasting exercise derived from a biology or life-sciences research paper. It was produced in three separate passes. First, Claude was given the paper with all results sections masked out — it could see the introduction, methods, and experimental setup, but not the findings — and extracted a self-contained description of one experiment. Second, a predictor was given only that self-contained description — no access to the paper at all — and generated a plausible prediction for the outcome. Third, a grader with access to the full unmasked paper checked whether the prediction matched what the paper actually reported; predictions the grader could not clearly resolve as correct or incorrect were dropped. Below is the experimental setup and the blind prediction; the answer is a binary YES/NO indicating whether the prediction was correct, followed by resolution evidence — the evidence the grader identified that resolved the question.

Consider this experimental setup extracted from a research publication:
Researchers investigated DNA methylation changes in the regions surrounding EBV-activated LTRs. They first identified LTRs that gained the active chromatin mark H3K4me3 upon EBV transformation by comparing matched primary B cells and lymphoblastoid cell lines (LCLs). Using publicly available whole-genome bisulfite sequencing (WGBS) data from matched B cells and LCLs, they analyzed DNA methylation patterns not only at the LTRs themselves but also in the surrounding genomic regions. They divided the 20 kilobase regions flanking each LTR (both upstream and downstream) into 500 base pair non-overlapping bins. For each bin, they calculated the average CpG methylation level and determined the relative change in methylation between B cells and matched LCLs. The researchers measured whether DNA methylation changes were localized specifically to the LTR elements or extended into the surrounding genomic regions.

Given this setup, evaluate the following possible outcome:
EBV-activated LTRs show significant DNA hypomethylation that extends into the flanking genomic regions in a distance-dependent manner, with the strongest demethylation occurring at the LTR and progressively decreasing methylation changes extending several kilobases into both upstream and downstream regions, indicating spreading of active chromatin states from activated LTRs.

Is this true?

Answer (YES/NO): NO